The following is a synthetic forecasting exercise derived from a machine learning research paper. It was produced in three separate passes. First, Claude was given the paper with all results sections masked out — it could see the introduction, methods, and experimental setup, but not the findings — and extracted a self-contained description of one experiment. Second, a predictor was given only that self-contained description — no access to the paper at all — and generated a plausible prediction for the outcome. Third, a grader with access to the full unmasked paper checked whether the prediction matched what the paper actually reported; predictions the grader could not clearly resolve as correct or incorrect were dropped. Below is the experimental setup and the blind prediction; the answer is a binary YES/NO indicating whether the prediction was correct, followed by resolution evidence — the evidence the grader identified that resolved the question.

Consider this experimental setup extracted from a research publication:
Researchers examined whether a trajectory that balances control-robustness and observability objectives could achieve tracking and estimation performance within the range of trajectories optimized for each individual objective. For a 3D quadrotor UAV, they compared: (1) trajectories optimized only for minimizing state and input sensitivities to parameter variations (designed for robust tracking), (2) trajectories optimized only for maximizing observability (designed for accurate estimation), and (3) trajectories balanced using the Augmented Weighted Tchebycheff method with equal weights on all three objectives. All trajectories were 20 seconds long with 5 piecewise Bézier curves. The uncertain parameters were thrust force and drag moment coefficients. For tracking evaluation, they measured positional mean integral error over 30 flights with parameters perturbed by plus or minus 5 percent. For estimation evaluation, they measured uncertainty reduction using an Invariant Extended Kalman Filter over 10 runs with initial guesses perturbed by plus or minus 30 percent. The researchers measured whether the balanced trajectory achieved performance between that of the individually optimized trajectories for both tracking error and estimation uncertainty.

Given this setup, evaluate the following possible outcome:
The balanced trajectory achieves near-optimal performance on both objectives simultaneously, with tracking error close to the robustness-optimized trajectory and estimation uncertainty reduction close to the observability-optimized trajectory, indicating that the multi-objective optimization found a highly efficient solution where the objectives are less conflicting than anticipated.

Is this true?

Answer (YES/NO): NO